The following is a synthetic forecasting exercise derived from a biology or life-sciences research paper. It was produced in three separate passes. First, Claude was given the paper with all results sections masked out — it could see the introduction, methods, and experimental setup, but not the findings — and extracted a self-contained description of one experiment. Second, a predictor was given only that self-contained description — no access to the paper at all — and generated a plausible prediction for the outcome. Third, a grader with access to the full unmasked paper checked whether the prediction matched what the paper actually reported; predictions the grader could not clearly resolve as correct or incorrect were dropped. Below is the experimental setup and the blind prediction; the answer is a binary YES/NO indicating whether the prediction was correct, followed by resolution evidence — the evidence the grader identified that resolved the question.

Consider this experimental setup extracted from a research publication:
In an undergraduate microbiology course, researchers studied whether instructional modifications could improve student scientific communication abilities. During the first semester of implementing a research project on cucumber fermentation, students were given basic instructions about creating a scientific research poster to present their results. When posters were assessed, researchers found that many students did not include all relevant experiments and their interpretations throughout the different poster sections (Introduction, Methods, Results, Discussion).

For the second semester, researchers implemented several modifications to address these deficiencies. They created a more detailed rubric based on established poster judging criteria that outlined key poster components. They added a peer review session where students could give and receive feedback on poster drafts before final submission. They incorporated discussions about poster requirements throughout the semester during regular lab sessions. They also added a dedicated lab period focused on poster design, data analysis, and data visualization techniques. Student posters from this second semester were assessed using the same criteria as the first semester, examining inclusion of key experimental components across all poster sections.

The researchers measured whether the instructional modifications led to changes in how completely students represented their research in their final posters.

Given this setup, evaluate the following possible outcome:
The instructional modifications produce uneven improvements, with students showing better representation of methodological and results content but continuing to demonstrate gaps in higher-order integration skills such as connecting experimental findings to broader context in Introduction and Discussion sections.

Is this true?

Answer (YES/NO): NO